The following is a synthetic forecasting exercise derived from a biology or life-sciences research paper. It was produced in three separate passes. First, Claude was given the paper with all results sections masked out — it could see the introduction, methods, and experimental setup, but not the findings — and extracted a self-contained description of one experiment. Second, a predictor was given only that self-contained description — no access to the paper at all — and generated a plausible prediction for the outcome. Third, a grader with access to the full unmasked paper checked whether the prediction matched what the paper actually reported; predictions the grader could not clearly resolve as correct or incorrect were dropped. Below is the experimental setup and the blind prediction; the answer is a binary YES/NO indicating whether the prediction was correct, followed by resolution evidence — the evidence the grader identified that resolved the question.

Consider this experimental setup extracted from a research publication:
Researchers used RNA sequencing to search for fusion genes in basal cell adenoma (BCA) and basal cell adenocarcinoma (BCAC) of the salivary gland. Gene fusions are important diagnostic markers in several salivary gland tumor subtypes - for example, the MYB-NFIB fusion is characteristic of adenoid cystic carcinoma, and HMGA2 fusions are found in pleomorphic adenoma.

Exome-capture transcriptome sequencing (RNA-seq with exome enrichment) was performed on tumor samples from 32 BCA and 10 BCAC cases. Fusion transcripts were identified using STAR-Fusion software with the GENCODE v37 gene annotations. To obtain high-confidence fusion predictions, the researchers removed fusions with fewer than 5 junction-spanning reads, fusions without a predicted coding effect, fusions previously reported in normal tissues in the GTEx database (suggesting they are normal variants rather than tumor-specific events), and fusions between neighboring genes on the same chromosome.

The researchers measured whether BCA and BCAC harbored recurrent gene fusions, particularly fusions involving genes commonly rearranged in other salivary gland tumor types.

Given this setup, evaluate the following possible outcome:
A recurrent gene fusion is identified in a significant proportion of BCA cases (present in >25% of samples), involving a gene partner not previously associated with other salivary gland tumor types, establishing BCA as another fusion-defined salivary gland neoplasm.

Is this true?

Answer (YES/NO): NO